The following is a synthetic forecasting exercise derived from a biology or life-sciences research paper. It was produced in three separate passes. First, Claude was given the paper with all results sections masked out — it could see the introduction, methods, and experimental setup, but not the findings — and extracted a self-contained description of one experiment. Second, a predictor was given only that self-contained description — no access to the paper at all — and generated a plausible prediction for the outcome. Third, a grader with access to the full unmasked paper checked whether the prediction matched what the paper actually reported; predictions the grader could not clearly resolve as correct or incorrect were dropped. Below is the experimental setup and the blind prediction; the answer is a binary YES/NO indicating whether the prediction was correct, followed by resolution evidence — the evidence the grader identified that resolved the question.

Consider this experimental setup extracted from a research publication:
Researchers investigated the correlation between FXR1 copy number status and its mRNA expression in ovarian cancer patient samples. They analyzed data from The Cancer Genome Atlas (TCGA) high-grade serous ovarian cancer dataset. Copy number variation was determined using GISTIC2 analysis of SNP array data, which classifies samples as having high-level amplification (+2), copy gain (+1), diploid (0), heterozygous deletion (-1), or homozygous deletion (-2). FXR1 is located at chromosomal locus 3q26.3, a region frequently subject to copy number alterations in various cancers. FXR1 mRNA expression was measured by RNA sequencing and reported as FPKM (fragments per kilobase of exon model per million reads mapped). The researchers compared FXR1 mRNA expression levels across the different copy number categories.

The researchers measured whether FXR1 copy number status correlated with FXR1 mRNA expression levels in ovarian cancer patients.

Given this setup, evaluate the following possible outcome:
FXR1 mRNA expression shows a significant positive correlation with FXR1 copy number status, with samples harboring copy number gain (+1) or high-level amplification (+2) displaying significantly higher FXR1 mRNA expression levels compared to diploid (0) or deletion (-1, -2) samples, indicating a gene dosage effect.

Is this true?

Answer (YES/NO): YES